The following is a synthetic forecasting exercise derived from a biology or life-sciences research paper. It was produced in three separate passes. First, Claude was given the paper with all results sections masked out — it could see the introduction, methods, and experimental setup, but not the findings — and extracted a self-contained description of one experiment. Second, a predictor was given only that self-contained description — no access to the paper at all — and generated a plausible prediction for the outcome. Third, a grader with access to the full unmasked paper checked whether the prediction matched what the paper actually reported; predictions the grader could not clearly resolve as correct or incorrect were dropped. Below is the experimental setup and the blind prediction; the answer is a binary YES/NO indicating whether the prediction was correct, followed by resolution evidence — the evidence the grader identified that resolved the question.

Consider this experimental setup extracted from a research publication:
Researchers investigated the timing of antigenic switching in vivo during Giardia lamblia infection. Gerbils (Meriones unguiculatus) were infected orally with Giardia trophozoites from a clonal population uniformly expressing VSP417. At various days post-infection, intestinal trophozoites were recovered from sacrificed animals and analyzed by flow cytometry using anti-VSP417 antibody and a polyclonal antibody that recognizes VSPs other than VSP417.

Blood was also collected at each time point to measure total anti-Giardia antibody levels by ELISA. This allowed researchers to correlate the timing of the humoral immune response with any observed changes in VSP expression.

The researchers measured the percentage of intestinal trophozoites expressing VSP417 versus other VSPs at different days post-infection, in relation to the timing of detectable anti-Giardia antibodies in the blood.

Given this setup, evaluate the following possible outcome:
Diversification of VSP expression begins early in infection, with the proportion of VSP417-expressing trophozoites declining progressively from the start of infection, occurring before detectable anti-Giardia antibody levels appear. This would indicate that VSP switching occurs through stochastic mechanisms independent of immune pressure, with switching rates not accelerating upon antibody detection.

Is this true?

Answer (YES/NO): NO